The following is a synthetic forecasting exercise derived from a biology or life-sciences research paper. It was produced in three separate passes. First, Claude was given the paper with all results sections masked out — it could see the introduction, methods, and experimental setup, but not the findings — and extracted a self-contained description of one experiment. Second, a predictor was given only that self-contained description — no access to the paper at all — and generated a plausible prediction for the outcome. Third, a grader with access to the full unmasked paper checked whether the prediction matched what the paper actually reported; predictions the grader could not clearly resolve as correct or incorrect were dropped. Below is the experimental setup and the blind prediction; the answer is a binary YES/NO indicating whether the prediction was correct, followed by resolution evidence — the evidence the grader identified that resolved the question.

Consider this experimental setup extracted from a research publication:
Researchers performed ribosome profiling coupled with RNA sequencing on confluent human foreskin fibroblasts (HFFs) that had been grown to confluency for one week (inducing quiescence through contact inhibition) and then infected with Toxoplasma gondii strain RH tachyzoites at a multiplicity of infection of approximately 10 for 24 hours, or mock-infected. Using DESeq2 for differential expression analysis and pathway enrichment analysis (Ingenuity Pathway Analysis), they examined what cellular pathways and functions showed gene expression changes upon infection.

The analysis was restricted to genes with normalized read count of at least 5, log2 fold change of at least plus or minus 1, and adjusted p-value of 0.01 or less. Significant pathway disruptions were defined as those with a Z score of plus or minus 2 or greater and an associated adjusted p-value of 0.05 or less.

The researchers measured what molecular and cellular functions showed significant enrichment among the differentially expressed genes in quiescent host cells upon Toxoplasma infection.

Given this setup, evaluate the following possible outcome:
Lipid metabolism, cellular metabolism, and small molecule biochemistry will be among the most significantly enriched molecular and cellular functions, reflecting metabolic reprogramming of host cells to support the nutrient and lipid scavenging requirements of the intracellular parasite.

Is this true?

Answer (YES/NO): NO